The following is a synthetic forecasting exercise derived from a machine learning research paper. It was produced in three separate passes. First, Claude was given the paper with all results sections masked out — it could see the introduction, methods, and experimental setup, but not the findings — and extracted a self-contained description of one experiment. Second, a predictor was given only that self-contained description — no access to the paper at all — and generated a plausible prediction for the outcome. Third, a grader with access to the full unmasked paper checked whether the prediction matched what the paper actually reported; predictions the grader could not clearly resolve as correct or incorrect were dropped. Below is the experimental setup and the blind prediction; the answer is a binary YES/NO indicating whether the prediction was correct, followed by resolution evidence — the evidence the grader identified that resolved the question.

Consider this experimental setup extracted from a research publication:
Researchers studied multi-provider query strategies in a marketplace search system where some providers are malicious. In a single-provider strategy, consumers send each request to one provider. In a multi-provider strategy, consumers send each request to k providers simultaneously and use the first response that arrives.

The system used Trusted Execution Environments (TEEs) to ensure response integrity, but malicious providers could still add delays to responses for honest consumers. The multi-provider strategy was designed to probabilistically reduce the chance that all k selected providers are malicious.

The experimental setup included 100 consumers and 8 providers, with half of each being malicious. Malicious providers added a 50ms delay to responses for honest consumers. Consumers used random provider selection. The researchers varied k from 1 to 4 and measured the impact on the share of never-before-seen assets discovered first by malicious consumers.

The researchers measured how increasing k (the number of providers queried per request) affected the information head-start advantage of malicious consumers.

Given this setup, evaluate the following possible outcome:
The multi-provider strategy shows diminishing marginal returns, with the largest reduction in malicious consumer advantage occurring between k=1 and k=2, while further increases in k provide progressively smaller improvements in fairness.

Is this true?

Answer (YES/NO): NO